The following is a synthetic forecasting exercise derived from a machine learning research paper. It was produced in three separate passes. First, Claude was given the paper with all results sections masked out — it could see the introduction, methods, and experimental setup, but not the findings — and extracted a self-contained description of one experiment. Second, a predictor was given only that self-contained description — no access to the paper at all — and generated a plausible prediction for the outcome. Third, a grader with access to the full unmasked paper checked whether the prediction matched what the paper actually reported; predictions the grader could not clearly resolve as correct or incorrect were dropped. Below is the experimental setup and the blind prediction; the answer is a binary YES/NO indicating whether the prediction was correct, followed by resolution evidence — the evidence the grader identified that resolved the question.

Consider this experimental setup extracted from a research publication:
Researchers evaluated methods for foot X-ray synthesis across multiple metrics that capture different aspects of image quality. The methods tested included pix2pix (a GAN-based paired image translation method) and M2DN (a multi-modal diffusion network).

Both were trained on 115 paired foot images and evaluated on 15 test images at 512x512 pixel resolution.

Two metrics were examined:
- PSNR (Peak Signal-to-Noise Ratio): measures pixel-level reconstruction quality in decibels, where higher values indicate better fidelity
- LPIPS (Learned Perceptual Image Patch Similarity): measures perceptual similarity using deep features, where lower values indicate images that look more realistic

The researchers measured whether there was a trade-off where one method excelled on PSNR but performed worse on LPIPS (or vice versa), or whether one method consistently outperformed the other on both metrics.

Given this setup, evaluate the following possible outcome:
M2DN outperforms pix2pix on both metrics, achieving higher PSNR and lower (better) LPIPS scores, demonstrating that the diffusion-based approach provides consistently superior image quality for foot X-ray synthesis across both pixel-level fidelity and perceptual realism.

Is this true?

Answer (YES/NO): YES